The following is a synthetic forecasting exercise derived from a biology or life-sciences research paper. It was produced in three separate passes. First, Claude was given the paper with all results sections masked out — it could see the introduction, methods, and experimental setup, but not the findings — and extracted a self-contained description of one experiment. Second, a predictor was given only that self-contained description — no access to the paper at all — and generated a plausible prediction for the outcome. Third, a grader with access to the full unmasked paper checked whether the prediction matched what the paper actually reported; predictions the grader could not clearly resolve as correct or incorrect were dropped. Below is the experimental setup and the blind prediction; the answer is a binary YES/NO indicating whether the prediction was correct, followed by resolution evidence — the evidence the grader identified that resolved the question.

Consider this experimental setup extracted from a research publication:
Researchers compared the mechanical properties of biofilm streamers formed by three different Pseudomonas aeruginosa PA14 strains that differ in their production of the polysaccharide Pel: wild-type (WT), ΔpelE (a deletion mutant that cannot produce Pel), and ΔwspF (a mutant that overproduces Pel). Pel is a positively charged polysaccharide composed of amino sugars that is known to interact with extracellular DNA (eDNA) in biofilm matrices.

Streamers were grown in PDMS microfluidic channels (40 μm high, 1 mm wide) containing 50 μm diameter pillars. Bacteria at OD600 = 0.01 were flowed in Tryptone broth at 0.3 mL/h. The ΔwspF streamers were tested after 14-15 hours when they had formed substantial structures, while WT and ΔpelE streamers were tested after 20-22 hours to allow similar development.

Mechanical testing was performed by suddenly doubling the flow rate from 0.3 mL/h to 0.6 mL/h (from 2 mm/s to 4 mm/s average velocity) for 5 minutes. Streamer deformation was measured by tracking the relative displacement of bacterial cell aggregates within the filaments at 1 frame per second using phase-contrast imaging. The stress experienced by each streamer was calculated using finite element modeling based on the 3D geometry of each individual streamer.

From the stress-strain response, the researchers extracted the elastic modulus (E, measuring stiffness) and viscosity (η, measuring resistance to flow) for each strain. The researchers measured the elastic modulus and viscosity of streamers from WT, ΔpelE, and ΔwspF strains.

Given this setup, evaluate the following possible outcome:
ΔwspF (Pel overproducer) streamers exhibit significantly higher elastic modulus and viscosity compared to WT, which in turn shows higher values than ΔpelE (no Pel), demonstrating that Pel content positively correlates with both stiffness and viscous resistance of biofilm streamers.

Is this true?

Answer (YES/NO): YES